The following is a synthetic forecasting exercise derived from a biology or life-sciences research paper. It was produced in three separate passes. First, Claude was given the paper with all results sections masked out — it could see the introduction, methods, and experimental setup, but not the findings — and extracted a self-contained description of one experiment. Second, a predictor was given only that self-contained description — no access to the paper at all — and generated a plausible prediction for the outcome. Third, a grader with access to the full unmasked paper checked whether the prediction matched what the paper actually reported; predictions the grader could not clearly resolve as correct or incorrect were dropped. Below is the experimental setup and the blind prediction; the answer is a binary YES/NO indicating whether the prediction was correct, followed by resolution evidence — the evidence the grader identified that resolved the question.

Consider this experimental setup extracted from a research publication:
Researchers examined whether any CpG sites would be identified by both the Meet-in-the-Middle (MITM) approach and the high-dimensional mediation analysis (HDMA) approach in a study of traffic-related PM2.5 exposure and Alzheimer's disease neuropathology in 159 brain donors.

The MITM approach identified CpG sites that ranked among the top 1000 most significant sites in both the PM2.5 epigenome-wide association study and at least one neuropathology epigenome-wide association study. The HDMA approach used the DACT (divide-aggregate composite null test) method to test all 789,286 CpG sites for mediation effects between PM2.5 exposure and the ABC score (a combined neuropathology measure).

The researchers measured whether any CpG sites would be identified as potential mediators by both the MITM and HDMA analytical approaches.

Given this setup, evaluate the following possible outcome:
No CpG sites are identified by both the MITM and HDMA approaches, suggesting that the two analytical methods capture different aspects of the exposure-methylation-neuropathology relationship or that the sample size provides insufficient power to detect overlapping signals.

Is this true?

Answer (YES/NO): NO